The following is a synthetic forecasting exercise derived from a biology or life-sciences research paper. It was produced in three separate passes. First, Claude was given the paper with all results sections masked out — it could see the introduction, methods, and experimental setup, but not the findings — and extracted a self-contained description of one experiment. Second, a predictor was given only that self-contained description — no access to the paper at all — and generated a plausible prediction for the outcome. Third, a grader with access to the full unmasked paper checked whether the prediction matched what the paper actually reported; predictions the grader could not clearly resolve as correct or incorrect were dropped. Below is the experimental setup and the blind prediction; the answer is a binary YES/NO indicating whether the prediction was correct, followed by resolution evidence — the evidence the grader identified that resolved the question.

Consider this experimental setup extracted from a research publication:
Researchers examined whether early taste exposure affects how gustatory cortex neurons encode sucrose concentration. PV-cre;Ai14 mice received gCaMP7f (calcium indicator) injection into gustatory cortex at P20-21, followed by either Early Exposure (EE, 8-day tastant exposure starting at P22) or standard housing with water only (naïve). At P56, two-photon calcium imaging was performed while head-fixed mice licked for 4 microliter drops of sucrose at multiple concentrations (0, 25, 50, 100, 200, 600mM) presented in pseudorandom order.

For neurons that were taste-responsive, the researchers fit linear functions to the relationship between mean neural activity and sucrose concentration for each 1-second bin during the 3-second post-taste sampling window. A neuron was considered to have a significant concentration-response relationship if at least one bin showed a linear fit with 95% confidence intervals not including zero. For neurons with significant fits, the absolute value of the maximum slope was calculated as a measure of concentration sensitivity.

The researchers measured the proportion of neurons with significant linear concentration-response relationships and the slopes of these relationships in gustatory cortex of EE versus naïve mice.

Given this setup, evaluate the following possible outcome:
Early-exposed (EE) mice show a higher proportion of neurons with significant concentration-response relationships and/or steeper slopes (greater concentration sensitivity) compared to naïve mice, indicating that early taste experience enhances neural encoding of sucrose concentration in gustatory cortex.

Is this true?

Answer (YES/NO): YES